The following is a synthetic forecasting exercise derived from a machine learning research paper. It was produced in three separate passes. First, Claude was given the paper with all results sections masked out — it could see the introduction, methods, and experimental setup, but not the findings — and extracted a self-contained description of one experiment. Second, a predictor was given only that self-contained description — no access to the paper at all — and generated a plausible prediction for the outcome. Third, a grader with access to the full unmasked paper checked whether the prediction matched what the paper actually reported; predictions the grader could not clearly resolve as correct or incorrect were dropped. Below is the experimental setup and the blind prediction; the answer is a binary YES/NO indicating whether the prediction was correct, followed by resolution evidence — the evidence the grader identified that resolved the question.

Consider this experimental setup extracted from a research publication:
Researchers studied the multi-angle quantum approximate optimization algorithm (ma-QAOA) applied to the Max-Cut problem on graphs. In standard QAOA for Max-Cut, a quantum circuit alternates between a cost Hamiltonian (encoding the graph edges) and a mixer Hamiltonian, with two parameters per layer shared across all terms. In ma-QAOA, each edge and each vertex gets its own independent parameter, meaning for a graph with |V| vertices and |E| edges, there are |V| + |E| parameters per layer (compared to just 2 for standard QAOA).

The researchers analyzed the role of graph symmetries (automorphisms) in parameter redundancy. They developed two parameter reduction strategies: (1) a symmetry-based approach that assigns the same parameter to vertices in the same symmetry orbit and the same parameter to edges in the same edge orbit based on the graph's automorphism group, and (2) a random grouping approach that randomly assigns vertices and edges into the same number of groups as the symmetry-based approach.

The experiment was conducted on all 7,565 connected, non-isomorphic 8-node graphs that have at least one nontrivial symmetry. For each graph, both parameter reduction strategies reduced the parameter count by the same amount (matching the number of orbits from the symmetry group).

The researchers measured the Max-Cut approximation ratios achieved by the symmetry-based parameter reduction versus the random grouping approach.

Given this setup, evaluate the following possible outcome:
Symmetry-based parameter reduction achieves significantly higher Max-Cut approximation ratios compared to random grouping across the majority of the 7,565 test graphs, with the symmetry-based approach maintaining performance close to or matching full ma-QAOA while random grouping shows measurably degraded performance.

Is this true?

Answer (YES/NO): YES